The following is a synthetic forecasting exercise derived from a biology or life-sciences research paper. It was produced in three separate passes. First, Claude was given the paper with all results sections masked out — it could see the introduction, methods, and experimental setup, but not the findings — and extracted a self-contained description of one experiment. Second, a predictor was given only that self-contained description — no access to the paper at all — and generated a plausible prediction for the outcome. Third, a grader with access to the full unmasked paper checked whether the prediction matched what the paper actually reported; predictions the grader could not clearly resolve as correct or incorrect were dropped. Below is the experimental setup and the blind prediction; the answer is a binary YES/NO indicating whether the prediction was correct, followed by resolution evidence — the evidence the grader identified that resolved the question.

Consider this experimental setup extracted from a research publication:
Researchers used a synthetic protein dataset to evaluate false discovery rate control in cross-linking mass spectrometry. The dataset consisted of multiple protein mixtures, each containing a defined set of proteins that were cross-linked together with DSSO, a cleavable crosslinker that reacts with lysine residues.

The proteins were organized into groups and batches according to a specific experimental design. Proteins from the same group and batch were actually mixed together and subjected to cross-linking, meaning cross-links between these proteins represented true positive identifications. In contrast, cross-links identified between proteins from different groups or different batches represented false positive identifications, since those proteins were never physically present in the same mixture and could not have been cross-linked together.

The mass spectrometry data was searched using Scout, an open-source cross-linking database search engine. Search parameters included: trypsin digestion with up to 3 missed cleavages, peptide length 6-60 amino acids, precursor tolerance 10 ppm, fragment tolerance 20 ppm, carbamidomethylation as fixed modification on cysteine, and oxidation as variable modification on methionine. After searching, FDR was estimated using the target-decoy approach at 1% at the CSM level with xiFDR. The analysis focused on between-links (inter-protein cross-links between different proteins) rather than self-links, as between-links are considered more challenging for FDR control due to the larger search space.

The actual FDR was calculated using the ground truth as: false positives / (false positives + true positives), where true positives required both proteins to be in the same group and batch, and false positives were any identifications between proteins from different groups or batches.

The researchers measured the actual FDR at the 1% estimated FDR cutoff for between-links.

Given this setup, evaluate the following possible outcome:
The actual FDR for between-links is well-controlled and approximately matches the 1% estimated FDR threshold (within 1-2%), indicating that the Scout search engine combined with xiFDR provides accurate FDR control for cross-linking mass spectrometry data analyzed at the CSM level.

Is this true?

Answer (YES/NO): YES